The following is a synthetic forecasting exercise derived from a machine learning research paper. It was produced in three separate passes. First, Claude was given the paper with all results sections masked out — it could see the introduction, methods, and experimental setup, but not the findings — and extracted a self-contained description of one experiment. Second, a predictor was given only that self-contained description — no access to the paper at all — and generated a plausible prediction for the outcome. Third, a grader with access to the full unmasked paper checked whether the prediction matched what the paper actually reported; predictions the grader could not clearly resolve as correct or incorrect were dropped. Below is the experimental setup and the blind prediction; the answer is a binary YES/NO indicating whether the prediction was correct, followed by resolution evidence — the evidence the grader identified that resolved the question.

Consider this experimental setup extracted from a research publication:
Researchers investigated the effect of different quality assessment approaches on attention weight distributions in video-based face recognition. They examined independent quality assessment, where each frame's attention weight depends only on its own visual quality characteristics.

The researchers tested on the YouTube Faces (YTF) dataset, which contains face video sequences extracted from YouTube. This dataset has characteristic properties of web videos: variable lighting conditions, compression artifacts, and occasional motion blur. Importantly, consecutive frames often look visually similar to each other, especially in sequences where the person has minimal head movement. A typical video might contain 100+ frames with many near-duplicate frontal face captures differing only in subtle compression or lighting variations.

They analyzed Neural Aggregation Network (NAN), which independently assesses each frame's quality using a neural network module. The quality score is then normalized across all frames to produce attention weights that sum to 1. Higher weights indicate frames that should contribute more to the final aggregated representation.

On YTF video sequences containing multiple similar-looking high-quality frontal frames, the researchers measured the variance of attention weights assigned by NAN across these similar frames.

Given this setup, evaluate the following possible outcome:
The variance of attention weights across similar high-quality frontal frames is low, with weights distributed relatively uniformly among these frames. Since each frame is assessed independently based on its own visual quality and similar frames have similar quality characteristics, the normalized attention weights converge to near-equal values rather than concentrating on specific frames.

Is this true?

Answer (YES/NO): YES